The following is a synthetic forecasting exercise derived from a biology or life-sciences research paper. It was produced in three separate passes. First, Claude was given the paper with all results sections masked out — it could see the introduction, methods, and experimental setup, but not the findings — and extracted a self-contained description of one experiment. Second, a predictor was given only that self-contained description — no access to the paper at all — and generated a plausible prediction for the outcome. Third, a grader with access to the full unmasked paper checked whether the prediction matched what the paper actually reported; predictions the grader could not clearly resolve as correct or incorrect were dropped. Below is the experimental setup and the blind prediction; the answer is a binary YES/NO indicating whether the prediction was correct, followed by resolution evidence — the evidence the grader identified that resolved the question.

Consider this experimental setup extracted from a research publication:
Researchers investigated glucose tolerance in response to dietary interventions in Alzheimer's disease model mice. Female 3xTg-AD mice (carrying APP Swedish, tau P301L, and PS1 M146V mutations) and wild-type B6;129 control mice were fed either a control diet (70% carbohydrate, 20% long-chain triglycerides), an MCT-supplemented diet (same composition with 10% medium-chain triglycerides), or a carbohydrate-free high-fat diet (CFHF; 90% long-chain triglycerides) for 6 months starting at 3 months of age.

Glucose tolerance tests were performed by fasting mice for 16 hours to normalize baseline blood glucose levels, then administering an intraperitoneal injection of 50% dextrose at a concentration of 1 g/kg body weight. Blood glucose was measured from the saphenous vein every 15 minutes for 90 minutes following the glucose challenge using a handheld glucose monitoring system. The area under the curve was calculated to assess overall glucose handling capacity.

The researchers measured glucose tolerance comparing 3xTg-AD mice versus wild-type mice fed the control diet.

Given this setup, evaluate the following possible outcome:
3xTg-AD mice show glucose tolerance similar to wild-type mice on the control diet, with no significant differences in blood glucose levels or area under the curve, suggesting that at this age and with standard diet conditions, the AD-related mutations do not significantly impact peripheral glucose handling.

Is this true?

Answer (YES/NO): NO